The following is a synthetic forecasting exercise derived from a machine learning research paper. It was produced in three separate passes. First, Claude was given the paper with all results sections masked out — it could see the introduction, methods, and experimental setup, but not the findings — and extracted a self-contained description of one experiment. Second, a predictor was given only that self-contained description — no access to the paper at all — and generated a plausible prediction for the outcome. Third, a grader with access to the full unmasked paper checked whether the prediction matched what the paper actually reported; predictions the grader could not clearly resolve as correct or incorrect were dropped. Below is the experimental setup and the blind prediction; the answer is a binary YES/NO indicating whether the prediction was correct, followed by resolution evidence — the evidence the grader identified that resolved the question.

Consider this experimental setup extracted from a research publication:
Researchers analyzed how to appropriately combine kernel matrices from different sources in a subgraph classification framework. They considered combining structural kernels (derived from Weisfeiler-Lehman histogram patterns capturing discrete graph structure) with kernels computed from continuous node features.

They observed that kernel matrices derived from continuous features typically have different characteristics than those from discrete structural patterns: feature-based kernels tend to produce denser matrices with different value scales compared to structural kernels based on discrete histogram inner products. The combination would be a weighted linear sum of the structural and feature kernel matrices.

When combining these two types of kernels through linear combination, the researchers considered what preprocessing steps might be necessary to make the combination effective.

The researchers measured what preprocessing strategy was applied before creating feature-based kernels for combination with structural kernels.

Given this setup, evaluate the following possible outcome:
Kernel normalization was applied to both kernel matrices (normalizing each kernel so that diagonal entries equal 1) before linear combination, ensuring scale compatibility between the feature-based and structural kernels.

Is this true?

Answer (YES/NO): NO